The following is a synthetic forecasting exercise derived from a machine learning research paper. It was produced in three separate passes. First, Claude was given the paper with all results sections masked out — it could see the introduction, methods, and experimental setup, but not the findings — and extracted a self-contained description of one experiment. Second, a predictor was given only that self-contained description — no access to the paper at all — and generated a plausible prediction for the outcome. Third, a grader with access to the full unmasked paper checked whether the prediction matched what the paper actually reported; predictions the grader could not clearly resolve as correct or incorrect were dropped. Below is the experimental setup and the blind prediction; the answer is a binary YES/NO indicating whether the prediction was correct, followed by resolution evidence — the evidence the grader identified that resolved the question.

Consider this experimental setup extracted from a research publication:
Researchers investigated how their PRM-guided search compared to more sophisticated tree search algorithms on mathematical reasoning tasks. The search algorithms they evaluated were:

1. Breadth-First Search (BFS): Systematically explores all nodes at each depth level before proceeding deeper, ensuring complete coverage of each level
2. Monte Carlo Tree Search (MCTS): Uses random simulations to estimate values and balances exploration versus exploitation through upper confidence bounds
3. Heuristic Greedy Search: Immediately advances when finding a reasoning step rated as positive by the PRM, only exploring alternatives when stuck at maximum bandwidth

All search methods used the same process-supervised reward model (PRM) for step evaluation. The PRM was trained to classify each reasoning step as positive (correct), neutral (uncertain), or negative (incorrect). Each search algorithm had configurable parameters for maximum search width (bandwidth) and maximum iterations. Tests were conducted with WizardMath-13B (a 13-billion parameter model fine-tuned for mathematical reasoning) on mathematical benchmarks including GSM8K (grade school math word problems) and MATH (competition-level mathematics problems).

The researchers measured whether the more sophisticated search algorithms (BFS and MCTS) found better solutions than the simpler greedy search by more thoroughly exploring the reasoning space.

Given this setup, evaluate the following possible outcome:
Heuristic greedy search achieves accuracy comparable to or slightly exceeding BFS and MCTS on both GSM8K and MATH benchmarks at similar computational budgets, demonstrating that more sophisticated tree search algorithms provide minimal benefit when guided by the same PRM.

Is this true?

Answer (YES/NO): YES